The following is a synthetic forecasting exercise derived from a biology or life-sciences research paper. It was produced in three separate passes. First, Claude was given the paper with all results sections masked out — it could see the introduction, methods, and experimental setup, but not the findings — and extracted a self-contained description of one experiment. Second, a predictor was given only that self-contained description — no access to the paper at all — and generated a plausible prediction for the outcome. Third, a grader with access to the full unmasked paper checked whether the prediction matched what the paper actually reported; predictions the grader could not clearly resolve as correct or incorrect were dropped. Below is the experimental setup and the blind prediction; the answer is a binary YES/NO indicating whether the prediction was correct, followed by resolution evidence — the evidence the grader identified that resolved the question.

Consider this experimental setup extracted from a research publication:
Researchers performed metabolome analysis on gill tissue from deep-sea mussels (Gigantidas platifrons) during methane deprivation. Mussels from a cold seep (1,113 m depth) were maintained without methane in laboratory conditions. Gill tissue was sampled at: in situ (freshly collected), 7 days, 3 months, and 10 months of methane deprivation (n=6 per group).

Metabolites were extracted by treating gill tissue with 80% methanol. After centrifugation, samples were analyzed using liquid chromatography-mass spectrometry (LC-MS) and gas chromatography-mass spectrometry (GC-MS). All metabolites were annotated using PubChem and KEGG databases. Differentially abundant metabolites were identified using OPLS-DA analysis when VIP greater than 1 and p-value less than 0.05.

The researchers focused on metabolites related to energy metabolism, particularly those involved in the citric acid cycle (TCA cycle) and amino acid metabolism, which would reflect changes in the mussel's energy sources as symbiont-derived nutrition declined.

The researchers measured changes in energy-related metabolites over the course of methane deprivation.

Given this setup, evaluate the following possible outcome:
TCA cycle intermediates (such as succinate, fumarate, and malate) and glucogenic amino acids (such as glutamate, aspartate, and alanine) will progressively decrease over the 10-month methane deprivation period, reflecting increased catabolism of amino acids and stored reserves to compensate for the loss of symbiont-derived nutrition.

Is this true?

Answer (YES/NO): NO